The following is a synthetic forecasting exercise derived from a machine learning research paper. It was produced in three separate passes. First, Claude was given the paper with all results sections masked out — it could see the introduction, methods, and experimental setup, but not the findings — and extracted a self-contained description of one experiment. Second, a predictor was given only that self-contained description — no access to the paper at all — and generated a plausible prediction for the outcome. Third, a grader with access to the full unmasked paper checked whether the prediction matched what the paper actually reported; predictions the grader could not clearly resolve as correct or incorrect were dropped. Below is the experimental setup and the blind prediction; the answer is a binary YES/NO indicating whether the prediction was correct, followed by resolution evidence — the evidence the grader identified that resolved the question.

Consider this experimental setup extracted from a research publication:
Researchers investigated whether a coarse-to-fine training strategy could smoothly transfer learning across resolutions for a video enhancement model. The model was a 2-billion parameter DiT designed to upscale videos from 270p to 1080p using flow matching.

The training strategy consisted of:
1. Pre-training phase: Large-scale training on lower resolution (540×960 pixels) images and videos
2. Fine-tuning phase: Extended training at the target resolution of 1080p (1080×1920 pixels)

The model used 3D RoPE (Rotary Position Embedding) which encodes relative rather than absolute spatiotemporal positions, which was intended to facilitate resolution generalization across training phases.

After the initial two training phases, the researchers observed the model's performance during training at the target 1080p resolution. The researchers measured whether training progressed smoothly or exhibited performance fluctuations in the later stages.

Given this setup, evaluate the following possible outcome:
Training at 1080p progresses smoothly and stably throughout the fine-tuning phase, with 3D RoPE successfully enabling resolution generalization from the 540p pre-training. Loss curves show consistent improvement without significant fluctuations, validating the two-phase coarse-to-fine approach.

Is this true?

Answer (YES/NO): NO